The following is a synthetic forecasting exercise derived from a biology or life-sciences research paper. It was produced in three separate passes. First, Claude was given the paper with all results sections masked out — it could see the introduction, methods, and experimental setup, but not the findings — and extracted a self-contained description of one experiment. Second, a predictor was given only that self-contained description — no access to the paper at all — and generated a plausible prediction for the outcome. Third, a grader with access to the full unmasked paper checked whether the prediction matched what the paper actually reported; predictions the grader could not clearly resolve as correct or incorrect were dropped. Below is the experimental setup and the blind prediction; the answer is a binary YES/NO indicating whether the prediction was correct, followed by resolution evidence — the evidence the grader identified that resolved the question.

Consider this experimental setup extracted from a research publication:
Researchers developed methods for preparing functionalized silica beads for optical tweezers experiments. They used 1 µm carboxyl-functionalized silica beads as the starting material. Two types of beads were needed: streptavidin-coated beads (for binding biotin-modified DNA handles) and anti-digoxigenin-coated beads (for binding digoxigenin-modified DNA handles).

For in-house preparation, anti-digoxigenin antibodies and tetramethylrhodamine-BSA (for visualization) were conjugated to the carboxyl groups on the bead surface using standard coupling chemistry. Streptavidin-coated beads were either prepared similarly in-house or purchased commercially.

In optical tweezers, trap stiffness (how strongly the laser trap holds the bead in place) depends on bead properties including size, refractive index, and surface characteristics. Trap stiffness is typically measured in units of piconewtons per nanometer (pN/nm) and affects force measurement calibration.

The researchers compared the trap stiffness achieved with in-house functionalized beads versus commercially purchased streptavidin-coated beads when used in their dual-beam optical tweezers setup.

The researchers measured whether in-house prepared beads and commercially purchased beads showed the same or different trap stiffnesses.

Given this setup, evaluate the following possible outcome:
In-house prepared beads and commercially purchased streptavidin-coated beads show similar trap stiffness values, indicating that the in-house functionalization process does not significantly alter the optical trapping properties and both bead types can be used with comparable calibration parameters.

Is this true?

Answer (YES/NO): NO